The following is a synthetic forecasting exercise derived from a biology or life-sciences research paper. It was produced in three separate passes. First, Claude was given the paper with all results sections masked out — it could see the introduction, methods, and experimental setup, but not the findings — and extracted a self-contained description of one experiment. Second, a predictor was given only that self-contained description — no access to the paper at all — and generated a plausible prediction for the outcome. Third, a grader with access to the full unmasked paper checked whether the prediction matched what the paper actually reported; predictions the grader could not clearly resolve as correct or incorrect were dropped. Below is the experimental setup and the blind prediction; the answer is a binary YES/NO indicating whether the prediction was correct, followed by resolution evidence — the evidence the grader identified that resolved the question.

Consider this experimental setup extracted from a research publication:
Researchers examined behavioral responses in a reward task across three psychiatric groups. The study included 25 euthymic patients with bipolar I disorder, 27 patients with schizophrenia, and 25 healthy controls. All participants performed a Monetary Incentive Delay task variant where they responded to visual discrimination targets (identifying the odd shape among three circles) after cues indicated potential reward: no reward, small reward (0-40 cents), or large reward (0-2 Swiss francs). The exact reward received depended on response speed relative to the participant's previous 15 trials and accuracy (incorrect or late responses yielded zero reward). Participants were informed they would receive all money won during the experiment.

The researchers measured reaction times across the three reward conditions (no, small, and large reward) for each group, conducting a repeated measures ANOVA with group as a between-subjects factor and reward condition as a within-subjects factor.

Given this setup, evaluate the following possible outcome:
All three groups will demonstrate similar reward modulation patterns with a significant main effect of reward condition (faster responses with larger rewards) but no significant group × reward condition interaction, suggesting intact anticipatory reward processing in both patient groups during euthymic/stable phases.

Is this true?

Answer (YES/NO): YES